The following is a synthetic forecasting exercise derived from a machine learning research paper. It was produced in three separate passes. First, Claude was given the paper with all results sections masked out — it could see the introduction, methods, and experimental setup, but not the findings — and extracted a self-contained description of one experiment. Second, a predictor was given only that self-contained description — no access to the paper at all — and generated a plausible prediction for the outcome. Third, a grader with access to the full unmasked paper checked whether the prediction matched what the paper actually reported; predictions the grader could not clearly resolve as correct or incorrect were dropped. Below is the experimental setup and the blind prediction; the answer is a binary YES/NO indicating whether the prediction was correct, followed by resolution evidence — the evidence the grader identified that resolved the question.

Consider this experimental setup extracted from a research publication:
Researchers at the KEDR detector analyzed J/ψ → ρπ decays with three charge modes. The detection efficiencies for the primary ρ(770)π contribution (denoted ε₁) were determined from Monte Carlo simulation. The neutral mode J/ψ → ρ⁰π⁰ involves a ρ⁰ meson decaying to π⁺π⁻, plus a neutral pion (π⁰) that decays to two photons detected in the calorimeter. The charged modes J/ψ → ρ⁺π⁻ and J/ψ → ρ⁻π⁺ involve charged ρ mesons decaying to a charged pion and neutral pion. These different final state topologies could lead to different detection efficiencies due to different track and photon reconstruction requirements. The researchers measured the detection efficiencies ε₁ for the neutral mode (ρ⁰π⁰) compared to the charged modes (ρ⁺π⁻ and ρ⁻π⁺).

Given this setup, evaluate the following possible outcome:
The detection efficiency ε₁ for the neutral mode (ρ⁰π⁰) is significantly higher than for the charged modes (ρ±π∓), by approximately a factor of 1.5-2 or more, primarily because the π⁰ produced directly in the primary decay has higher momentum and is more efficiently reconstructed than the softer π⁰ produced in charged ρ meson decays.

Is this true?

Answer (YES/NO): NO